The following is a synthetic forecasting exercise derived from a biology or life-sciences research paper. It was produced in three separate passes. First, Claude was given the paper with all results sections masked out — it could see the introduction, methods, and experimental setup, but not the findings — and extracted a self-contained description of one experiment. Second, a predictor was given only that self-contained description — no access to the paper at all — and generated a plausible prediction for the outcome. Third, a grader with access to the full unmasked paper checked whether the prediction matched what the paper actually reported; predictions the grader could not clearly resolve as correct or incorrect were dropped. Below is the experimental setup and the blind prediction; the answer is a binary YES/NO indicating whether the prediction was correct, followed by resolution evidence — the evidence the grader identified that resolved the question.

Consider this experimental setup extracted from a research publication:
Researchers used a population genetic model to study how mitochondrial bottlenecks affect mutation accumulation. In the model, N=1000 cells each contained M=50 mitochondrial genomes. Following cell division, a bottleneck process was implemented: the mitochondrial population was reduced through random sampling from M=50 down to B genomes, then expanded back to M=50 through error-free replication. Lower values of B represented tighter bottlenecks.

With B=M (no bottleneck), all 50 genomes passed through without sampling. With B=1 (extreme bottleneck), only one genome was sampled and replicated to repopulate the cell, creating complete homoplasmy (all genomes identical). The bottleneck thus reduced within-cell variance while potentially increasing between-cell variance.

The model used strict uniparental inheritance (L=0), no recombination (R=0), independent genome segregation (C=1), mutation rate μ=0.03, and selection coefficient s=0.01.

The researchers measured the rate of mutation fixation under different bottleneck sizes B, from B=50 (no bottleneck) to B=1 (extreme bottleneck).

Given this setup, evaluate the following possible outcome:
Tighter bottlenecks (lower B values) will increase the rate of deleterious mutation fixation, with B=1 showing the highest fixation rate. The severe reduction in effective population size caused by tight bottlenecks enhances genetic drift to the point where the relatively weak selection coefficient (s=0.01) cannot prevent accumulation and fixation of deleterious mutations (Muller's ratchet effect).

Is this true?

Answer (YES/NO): NO